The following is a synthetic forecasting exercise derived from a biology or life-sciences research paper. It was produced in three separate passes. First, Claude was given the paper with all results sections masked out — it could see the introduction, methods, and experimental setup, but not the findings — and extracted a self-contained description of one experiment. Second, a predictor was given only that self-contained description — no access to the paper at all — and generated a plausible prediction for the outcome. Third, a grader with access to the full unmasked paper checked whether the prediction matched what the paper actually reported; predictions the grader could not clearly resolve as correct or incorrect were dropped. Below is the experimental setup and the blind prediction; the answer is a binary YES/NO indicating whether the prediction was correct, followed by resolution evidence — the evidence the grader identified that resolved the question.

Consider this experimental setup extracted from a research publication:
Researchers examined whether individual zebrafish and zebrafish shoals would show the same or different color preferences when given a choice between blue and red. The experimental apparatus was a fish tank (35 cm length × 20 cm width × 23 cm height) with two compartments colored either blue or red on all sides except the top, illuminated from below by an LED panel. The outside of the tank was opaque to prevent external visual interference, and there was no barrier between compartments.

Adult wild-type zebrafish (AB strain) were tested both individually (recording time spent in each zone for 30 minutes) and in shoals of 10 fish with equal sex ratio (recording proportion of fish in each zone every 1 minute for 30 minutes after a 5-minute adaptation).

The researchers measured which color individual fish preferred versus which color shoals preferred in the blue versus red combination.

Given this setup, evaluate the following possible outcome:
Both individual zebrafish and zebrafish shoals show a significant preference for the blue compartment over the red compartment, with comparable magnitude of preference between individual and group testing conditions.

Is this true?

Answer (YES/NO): NO